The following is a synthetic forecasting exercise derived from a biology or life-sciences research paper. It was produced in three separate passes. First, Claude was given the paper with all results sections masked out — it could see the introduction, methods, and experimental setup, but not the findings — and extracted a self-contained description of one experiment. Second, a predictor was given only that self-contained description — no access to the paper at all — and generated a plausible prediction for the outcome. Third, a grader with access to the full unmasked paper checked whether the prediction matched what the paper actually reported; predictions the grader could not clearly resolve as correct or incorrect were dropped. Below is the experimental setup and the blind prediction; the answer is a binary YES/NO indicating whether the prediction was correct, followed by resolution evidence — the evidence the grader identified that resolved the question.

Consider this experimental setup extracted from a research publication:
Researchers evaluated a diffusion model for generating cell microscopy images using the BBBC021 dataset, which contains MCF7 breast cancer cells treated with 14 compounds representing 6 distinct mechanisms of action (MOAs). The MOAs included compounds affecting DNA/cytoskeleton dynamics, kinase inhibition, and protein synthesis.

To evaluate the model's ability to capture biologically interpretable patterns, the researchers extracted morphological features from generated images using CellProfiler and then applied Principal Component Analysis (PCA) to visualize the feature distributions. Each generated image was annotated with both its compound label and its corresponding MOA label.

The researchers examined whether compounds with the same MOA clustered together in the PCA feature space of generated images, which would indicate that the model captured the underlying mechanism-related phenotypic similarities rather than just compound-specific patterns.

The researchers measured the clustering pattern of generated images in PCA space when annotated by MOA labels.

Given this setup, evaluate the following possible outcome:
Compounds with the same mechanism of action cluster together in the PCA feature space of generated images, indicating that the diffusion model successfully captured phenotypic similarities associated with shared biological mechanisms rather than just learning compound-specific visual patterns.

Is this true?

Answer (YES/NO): YES